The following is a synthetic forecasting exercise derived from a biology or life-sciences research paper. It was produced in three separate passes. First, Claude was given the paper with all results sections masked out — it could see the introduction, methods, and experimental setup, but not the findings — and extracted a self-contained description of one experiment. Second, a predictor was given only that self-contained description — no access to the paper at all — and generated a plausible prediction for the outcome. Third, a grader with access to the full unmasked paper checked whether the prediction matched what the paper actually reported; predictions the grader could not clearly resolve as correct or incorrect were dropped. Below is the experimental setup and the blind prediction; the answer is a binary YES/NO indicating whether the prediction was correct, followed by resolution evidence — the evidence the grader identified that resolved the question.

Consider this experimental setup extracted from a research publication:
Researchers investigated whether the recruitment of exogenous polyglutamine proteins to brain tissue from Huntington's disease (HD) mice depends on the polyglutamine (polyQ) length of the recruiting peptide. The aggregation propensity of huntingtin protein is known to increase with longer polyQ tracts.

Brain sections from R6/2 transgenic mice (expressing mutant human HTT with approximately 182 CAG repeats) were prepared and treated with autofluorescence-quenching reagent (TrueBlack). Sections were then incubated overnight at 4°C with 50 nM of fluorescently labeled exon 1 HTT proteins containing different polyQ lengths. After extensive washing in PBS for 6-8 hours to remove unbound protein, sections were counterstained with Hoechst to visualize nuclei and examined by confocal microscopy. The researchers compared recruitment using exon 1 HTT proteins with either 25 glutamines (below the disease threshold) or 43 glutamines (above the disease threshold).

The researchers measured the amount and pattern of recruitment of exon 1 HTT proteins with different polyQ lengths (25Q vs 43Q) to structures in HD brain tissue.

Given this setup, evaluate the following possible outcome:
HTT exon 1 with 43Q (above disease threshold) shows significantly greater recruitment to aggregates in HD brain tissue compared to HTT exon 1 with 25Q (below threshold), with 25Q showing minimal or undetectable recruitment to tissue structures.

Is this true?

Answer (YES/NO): NO